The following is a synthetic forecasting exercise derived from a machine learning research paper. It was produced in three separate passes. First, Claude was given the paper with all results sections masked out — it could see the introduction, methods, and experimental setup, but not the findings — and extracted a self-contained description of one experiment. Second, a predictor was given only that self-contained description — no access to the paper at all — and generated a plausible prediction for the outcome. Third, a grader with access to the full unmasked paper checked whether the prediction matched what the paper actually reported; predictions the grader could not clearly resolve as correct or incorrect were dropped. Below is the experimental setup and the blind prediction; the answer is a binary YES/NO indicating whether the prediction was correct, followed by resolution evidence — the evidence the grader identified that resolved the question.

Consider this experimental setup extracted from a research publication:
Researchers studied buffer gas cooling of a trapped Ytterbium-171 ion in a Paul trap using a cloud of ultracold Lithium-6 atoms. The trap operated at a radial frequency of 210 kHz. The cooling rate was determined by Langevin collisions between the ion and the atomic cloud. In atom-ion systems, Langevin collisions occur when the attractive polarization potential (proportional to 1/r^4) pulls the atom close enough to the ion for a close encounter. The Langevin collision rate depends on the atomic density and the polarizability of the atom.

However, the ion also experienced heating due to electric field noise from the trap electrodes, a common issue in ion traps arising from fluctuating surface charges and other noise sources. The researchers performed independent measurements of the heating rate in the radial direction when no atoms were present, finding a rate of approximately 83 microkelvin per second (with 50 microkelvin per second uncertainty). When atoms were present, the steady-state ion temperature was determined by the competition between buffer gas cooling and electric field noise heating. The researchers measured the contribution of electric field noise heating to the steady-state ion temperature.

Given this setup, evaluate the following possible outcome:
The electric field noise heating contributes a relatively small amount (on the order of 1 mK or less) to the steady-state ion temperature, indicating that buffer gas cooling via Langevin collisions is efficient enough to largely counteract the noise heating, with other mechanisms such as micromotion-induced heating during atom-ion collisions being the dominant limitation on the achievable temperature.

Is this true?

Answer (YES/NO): YES